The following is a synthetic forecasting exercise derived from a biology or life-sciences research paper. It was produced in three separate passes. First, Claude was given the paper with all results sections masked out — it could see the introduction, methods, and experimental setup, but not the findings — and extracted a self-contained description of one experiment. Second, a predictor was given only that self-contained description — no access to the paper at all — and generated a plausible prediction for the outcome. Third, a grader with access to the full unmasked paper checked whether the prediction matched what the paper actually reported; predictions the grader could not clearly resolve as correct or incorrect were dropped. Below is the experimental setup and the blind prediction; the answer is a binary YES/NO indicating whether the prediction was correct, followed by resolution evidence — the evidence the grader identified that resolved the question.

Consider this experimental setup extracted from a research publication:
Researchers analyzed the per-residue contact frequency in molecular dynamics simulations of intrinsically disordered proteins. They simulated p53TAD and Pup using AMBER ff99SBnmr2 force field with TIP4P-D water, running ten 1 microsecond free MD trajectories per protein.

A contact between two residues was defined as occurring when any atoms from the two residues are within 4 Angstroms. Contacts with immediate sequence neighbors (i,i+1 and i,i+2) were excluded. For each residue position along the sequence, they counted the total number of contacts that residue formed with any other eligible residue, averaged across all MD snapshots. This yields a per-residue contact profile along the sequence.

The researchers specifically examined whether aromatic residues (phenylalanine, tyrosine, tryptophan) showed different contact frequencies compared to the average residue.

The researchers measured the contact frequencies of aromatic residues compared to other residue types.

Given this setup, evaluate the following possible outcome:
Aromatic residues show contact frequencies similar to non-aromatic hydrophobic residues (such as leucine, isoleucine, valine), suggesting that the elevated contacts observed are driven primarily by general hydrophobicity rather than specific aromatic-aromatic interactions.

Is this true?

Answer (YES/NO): NO